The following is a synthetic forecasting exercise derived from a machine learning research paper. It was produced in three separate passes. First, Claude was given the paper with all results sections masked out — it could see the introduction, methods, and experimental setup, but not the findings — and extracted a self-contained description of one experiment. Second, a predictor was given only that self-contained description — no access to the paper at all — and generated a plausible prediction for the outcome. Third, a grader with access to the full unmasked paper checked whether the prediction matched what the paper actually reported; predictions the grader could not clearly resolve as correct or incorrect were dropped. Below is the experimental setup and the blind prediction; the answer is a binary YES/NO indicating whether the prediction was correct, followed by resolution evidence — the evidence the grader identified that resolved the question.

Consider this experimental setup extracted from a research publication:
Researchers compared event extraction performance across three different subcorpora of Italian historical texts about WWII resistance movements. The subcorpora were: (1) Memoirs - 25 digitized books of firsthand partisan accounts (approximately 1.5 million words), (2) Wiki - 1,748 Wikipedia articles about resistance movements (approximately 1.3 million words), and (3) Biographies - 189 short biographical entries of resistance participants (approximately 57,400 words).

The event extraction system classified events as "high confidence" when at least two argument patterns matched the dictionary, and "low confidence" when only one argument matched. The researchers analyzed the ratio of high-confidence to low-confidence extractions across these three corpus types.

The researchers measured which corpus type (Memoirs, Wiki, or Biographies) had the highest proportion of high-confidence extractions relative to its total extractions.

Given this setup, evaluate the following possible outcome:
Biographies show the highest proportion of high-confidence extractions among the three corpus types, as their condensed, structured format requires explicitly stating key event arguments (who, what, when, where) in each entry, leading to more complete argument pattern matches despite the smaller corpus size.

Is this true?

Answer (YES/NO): YES